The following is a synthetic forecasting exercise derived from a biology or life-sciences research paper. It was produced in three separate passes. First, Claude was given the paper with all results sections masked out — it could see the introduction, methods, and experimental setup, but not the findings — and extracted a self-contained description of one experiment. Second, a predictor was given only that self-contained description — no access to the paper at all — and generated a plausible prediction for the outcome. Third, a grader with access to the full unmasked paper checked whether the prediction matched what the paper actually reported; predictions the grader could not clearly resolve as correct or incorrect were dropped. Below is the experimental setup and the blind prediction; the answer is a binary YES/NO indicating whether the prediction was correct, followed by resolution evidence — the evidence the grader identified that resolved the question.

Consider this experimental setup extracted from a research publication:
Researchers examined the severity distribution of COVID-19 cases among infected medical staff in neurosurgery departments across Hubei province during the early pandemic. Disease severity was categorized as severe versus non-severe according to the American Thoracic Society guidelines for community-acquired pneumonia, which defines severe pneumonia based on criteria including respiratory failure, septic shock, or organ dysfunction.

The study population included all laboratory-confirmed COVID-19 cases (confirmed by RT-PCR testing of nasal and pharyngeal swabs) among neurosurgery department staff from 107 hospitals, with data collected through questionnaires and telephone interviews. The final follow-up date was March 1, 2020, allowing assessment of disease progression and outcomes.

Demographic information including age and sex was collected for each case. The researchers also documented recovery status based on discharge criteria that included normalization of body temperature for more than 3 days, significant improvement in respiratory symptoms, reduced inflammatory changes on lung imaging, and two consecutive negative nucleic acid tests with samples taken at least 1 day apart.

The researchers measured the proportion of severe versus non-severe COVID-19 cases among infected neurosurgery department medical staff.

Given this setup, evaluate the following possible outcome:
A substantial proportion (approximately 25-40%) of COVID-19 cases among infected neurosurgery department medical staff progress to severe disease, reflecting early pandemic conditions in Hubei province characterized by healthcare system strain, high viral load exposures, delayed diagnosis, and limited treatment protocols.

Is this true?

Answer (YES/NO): NO